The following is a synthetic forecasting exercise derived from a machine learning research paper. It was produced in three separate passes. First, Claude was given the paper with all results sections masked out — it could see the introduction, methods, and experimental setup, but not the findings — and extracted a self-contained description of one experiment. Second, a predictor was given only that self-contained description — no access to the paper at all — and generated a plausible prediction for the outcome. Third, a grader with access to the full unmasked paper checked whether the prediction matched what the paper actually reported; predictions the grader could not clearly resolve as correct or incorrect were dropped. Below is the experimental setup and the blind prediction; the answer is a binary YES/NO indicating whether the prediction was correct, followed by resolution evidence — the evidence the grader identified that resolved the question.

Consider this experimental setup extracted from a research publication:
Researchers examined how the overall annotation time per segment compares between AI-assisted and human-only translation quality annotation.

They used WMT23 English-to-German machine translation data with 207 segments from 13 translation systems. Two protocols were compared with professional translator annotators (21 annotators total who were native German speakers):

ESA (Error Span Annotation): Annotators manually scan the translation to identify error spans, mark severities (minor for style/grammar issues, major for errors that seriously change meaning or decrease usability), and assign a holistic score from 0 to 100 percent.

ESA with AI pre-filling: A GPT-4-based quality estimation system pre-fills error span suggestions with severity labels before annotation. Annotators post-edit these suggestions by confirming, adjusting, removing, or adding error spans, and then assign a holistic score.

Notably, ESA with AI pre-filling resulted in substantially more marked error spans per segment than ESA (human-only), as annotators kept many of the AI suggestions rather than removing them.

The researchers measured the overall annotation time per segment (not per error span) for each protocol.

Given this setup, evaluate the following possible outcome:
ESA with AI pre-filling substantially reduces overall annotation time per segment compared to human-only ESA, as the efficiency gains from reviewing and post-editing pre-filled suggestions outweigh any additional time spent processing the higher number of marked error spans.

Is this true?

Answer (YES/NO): NO